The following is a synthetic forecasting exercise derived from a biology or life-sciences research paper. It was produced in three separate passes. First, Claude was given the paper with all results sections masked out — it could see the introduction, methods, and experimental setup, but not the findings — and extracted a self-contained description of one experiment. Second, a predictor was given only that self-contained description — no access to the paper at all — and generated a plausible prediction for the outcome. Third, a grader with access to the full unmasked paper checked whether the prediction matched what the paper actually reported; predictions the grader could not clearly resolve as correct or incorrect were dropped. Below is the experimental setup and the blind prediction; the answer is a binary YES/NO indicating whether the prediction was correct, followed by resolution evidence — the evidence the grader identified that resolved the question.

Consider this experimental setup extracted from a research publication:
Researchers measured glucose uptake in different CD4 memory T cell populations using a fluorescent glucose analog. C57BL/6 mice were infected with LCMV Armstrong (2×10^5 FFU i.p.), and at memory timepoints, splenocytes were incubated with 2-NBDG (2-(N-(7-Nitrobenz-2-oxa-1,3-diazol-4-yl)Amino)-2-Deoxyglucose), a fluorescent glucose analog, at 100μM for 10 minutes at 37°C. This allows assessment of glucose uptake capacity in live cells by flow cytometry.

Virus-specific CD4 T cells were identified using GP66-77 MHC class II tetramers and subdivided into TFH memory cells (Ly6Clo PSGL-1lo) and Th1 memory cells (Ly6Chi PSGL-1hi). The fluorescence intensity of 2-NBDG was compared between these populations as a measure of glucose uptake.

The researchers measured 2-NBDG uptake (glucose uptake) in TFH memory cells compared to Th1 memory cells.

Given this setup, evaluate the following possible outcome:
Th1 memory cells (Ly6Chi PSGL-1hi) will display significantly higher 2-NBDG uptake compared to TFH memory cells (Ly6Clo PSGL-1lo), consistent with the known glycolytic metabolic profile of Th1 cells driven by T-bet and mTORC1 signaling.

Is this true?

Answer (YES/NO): NO